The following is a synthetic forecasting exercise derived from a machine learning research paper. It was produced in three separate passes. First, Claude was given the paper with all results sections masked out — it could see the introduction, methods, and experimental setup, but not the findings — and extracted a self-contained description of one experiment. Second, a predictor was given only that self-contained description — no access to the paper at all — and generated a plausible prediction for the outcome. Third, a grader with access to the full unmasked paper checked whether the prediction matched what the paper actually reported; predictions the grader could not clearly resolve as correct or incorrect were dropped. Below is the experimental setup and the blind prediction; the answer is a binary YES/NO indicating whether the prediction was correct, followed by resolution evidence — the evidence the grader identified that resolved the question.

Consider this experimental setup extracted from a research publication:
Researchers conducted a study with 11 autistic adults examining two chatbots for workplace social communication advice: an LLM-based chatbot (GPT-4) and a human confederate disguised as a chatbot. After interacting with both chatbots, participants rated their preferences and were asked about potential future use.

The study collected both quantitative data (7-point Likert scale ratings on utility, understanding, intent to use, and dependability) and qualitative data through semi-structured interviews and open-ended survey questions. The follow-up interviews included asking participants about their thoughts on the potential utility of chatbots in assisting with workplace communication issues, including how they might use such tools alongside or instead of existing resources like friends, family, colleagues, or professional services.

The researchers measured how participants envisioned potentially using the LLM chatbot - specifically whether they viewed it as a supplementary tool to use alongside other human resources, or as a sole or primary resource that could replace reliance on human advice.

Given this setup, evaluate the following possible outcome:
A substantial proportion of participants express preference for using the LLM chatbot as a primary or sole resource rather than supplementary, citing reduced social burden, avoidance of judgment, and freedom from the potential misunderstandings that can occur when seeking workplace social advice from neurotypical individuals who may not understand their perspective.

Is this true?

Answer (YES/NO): YES